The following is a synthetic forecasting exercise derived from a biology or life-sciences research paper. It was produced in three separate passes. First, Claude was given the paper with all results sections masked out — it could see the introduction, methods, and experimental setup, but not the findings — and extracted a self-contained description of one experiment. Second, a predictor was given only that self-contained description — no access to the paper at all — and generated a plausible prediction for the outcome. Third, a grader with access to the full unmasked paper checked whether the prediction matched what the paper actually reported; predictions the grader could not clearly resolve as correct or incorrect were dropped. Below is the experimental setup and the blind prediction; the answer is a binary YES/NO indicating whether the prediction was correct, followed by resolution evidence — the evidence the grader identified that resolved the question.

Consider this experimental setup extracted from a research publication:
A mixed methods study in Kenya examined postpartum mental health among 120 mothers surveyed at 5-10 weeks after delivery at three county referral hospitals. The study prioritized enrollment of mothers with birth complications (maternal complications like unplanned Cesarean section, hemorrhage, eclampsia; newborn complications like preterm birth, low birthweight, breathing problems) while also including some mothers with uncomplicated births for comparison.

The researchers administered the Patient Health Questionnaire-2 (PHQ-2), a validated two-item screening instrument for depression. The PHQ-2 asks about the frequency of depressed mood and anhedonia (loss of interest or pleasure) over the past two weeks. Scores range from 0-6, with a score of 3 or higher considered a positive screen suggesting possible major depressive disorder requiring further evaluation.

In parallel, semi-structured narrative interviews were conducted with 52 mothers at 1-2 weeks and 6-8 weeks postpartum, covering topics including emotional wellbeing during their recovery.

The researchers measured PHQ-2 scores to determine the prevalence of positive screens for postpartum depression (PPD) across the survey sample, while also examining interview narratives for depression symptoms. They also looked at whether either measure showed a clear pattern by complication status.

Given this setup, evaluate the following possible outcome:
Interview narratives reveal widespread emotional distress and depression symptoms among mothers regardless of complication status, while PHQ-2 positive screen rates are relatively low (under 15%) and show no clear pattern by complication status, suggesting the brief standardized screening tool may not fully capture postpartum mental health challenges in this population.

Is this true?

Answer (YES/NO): NO